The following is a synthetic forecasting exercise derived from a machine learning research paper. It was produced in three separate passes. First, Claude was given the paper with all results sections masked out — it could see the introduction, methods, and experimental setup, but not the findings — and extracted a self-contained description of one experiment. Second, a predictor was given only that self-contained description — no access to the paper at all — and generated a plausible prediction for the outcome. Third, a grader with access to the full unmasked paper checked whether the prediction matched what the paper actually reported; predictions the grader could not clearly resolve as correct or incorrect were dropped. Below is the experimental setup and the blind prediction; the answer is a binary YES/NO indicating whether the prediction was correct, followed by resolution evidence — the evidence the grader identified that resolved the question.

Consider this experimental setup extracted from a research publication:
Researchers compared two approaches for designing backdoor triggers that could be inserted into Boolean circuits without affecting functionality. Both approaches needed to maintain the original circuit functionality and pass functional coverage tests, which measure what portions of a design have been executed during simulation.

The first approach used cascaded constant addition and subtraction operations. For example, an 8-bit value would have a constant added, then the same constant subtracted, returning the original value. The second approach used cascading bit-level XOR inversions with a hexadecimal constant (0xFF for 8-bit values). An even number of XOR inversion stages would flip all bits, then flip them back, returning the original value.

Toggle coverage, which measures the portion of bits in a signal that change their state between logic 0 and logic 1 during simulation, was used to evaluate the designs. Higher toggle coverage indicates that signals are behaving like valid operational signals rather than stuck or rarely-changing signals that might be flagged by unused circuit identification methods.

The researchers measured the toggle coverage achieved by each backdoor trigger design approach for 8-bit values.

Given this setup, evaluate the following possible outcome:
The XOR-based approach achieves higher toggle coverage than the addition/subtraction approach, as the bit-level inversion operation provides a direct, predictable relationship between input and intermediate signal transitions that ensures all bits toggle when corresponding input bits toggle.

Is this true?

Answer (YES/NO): YES